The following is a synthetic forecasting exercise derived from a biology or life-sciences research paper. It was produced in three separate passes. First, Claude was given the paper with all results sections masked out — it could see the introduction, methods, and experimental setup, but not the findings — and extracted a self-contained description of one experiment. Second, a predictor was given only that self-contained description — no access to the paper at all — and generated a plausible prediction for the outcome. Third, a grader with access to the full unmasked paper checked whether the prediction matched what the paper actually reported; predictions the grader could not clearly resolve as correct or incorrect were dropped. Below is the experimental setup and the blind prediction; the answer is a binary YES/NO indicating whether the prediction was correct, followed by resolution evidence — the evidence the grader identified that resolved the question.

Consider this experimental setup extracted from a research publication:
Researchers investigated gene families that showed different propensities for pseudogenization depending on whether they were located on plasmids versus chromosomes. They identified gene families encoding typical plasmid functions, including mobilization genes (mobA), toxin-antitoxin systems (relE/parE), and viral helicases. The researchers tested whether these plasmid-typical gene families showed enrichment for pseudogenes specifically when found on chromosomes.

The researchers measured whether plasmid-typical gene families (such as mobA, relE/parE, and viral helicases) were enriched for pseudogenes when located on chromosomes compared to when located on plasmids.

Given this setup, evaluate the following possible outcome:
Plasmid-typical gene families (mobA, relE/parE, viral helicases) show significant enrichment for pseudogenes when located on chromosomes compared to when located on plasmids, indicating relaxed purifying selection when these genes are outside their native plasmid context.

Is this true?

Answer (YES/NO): YES